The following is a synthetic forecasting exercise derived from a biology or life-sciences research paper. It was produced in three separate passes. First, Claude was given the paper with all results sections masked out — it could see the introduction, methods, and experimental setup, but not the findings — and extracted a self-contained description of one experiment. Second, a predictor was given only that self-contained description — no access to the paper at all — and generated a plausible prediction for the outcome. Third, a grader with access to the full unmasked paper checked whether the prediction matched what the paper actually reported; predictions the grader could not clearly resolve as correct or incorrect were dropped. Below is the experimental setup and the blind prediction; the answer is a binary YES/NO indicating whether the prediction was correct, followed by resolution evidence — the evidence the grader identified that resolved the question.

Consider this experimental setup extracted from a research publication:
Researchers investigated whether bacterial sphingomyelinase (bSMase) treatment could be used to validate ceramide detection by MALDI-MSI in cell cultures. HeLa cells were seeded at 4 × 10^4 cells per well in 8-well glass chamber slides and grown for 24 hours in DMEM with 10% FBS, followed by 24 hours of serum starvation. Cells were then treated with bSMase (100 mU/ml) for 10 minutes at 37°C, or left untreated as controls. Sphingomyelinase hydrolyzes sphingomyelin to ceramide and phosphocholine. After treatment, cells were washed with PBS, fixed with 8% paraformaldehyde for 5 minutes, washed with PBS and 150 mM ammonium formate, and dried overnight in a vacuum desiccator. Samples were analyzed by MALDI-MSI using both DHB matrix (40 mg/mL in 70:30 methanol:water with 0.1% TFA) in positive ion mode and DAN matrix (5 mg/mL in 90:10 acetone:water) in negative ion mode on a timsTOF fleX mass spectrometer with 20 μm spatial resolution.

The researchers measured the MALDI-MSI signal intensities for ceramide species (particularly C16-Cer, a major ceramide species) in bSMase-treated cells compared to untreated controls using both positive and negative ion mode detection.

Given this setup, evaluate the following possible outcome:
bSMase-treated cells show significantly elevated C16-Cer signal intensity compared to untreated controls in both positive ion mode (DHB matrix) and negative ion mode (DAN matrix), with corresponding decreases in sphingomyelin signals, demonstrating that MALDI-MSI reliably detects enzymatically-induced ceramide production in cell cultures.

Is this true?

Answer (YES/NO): NO